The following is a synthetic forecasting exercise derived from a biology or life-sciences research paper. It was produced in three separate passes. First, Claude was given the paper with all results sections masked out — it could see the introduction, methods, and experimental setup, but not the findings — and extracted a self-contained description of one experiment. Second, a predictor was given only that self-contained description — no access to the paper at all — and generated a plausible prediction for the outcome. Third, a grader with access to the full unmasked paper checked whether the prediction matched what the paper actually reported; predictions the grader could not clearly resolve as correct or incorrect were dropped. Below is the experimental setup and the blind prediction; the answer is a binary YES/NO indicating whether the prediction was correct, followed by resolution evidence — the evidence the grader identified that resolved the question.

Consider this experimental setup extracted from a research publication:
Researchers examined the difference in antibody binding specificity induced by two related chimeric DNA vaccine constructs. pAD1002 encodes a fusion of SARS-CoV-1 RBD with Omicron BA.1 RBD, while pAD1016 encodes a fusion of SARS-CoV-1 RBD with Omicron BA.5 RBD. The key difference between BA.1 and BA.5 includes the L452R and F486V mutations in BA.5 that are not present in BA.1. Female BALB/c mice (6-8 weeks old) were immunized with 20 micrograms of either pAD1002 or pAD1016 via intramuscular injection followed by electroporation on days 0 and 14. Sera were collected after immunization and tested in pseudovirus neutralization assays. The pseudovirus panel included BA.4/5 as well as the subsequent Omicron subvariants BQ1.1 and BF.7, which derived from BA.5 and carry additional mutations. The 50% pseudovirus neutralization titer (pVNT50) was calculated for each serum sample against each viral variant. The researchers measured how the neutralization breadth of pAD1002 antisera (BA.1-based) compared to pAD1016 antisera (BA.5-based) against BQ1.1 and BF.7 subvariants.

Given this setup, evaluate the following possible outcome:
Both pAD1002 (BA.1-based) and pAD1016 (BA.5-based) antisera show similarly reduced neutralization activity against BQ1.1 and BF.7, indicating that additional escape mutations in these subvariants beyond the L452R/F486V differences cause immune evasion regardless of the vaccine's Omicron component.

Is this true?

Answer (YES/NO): NO